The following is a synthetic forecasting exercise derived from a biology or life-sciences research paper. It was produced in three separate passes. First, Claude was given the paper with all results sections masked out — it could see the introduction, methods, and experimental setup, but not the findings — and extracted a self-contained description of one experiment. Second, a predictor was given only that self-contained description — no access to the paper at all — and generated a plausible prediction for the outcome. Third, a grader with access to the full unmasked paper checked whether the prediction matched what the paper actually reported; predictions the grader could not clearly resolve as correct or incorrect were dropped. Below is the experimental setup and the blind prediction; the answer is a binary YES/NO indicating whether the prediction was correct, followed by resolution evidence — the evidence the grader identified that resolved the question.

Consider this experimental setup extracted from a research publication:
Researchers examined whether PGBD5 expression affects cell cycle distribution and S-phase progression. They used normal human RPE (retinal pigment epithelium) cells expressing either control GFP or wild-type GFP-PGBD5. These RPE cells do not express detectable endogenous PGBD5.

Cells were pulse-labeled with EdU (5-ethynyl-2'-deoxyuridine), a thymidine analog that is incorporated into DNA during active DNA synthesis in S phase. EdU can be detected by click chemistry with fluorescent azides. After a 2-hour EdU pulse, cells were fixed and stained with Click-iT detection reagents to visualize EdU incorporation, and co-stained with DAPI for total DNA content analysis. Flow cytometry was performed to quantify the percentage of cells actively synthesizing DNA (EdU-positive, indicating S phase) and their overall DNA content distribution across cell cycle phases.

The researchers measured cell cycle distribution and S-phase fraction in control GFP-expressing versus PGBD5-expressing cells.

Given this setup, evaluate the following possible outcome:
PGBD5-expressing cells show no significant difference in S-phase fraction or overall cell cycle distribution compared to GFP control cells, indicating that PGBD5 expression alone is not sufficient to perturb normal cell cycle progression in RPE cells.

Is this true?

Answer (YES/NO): YES